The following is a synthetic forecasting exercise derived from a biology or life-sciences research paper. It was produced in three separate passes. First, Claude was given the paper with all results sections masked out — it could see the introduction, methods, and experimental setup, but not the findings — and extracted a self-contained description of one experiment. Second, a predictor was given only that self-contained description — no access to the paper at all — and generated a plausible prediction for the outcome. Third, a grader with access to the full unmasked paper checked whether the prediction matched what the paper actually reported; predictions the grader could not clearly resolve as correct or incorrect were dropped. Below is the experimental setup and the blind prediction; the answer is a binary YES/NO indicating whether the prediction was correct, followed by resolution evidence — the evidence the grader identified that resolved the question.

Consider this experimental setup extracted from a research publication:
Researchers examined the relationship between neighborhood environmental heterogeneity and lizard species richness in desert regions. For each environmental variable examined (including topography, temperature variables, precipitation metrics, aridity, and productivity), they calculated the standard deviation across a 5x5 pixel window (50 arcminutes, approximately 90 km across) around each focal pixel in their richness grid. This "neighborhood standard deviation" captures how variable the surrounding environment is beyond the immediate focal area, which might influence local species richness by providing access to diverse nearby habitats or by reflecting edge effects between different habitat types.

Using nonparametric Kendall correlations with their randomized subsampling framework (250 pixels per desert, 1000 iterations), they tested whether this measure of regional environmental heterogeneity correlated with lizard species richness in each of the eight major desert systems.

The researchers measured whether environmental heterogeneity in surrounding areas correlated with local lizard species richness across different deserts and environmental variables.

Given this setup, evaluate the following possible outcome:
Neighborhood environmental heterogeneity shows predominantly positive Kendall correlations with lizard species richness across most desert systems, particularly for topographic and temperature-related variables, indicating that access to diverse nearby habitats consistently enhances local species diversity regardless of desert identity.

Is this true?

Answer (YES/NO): NO